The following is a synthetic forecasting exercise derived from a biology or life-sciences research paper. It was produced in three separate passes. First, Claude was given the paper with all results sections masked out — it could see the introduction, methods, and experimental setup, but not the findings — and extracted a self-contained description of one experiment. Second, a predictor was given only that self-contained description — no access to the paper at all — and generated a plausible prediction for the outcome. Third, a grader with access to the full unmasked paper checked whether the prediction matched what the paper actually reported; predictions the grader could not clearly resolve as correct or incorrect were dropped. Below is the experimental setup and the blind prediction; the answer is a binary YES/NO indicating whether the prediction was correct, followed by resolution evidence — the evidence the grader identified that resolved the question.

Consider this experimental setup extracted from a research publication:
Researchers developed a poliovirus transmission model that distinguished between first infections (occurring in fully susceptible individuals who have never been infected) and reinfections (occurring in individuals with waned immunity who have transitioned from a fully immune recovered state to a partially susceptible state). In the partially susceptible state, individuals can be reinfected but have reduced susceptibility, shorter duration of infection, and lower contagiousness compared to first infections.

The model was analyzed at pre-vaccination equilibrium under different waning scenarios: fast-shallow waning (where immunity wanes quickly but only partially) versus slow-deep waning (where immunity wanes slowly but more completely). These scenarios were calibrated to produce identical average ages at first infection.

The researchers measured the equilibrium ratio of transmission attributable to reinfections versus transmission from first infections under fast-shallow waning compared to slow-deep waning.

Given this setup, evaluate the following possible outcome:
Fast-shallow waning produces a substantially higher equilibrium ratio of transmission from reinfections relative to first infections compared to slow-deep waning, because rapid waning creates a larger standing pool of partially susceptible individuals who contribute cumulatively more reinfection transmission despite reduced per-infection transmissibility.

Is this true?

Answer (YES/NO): NO